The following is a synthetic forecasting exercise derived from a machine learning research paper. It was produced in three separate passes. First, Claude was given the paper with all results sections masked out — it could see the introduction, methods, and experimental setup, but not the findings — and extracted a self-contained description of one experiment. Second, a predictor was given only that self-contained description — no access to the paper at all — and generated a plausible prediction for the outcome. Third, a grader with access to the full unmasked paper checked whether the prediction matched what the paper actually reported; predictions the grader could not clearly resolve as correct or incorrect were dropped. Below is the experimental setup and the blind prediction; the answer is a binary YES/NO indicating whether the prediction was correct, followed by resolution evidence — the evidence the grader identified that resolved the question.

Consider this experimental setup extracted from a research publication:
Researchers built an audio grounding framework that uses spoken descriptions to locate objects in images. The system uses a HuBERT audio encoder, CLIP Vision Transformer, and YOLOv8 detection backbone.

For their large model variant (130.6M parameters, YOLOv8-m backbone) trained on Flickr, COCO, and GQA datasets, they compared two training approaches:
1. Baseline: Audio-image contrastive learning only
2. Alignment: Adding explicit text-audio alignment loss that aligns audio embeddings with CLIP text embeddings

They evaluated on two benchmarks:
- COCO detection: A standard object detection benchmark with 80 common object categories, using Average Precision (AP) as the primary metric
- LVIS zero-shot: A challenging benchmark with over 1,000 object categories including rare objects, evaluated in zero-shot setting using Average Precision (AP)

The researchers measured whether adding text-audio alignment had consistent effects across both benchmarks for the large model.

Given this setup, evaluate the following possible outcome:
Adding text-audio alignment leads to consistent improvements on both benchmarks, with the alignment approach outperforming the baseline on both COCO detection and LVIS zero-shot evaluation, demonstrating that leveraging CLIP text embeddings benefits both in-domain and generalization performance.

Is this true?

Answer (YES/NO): NO